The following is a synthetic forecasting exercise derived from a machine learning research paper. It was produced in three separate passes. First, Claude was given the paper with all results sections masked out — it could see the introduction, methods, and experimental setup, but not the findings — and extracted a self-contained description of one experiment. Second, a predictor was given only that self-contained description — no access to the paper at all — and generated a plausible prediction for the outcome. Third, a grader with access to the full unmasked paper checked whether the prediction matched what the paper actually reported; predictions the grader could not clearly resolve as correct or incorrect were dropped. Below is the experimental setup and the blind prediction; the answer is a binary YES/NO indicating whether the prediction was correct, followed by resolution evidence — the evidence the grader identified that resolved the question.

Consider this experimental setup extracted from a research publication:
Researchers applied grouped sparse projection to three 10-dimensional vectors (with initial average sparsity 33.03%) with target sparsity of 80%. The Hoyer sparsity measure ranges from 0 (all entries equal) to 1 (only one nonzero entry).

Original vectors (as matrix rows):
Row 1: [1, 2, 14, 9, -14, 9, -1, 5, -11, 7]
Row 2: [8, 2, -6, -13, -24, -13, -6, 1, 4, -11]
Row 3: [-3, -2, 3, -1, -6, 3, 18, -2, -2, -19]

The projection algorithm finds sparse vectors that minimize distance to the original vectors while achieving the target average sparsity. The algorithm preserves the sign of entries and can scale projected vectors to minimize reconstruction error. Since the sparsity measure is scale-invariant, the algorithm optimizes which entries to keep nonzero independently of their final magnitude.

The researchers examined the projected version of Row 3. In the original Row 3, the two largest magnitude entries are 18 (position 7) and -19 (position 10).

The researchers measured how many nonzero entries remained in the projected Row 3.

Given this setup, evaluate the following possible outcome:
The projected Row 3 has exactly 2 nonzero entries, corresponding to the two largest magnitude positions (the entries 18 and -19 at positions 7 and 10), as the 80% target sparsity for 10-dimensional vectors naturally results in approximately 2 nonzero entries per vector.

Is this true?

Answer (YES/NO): YES